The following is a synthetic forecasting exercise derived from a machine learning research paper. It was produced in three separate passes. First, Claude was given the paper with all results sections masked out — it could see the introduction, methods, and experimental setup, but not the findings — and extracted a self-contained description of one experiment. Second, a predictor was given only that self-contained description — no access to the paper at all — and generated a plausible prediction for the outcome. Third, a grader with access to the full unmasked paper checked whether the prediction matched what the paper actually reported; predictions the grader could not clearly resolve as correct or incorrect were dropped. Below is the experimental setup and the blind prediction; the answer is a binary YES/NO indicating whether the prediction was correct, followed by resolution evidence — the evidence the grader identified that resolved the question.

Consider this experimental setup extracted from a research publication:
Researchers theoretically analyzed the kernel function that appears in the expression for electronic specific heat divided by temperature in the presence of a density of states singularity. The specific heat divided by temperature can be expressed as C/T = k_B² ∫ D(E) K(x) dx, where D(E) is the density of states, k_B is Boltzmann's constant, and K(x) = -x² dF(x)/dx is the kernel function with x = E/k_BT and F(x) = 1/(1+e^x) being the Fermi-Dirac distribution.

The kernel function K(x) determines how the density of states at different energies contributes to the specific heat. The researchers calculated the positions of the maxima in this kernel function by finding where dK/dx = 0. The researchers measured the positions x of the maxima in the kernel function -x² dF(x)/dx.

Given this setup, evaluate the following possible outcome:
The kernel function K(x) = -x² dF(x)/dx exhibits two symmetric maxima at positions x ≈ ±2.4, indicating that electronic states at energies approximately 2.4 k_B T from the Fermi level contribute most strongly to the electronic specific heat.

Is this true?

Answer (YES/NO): YES